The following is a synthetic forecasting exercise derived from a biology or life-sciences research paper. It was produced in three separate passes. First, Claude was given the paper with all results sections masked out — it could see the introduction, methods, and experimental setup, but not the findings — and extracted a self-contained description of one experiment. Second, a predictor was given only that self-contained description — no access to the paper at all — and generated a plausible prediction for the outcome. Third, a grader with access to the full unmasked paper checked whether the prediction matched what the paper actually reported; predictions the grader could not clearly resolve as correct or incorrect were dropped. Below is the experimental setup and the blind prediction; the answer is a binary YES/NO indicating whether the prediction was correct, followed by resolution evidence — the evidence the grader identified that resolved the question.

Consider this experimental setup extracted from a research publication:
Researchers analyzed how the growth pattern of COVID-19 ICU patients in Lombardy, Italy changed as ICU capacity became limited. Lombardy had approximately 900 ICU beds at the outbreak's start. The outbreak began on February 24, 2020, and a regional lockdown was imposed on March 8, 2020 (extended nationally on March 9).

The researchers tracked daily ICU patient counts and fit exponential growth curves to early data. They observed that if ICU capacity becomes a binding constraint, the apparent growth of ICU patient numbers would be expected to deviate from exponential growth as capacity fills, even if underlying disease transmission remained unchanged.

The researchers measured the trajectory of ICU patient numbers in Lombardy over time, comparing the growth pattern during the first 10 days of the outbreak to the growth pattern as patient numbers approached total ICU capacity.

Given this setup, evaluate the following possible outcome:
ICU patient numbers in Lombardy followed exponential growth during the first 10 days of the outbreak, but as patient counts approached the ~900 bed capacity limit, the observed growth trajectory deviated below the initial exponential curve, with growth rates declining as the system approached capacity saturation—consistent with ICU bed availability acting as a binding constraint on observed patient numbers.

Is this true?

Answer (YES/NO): YES